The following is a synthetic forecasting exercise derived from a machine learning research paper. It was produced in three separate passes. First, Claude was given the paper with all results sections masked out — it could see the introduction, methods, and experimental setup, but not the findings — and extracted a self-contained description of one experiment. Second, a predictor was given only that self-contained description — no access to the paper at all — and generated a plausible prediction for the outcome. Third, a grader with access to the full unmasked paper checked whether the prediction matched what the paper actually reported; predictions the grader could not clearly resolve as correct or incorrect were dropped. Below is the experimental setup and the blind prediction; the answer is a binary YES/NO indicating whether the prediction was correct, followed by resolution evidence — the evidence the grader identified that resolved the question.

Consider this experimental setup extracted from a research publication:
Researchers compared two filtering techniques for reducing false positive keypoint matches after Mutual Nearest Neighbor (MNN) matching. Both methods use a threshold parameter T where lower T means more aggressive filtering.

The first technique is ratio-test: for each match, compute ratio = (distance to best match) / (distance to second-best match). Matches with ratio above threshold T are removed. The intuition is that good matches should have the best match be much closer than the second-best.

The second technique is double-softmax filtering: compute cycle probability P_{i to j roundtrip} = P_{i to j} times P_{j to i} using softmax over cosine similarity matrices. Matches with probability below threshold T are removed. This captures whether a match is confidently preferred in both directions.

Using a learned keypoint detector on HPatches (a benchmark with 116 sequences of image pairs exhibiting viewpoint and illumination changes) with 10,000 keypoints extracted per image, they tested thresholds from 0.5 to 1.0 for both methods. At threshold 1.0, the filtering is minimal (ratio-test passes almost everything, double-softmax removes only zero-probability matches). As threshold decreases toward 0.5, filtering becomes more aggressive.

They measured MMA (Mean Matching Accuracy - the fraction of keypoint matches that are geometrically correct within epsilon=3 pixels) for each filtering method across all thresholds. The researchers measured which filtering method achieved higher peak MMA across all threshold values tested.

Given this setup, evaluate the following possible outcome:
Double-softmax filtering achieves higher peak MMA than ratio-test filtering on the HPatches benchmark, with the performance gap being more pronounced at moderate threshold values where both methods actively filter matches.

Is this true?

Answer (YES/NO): YES